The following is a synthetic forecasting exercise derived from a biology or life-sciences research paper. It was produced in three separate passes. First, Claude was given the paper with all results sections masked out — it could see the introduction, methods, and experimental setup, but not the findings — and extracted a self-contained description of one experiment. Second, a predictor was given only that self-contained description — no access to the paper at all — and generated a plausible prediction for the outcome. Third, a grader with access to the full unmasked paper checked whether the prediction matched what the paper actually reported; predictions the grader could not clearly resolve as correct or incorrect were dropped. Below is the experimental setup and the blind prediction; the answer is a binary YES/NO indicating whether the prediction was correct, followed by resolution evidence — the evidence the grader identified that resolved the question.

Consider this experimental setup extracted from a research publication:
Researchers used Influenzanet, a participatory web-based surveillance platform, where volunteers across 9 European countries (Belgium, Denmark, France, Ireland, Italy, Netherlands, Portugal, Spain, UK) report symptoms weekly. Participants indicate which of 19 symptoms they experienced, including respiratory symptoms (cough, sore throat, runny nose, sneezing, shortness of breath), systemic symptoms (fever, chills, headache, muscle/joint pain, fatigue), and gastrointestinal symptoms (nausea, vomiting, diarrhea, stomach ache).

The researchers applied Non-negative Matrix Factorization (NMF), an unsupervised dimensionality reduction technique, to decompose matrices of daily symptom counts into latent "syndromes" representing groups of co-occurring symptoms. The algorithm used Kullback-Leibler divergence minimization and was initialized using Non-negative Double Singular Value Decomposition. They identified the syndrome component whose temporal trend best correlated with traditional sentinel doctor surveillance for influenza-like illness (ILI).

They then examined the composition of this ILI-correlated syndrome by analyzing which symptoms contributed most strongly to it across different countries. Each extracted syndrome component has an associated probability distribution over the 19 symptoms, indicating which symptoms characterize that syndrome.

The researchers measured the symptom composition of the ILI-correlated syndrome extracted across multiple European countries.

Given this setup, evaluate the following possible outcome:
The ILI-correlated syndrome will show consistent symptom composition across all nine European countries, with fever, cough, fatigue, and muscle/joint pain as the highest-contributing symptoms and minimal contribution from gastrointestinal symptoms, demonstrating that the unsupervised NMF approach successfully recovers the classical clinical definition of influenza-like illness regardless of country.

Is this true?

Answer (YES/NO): NO